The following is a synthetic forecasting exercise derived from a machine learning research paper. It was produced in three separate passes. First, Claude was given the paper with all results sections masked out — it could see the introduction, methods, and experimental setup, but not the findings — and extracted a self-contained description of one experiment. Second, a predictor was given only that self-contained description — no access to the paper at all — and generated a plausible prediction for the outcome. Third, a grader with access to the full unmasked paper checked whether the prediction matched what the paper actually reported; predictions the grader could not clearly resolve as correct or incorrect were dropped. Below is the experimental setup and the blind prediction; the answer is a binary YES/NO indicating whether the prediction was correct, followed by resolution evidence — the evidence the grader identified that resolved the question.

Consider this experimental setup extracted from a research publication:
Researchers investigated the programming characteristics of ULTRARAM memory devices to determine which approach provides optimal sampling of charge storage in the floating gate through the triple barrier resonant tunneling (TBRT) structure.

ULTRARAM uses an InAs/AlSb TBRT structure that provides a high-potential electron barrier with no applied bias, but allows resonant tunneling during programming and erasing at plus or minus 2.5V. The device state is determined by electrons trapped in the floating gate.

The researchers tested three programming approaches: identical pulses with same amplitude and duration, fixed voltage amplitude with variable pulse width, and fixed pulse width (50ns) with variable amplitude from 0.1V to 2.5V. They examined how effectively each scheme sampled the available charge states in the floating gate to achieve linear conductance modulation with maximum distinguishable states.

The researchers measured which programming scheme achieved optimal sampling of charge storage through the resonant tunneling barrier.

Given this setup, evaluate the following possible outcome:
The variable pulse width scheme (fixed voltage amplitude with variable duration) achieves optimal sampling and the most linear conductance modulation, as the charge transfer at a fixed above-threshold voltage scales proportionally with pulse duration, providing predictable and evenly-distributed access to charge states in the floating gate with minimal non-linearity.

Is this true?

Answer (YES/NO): NO